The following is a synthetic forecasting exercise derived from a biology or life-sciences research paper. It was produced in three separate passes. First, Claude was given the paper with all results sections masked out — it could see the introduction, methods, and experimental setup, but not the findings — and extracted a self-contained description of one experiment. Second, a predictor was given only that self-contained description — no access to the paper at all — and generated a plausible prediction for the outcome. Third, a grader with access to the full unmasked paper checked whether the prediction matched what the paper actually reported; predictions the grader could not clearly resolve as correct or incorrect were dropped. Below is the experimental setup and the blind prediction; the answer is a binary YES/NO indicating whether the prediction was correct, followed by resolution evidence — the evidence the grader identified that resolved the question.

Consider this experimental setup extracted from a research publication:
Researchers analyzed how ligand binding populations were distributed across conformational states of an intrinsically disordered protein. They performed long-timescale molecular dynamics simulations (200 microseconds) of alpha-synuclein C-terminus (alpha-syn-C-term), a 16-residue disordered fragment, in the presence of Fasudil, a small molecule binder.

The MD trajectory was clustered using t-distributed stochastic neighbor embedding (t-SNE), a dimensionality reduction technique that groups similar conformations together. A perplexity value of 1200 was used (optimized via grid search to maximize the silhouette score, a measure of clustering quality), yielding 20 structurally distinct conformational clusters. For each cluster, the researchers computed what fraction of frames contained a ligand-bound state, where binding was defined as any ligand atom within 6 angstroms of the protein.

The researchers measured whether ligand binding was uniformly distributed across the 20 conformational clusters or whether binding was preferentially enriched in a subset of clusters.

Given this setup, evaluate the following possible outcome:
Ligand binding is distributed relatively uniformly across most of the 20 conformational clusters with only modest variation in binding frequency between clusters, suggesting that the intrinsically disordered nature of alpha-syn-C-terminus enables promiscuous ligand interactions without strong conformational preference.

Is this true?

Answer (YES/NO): YES